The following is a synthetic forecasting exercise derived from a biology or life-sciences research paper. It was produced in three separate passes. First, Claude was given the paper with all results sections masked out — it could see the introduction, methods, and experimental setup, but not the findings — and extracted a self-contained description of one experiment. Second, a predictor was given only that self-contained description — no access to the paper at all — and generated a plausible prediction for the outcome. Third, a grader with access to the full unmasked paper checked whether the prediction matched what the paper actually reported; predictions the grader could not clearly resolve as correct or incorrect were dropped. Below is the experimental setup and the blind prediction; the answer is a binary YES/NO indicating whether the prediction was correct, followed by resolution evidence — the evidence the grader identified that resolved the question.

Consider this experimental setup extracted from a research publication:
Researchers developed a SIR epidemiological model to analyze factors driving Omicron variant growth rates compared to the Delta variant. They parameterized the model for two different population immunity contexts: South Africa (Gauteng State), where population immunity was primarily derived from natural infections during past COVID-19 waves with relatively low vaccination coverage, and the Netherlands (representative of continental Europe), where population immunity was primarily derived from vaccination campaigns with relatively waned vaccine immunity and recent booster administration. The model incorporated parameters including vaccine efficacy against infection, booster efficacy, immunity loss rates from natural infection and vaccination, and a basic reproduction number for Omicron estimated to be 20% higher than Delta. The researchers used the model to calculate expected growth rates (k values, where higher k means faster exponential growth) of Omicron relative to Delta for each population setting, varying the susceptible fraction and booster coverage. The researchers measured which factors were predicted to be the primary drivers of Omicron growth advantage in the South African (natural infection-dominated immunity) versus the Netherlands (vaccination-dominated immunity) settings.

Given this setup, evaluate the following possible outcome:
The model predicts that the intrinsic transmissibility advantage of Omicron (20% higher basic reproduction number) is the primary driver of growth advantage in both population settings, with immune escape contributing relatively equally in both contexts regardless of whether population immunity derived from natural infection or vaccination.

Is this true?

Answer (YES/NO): NO